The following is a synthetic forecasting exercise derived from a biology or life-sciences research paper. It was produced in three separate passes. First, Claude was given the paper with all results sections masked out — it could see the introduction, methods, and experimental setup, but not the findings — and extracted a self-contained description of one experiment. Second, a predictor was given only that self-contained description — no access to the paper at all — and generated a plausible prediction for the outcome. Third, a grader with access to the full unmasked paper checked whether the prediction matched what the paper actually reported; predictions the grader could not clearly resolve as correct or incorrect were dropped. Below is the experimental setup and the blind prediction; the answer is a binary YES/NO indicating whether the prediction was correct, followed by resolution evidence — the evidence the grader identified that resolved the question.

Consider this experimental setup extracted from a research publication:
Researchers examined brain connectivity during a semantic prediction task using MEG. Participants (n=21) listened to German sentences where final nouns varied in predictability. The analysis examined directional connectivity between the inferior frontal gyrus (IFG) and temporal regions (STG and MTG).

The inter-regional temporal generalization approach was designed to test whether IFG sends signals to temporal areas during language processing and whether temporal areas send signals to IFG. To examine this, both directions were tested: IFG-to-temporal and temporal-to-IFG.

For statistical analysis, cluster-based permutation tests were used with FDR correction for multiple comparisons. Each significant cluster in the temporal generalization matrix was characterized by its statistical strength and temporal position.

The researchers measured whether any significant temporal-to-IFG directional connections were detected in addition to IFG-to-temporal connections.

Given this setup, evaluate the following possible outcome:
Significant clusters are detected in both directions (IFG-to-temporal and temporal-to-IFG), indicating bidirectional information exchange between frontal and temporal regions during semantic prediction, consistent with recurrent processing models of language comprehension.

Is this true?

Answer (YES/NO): YES